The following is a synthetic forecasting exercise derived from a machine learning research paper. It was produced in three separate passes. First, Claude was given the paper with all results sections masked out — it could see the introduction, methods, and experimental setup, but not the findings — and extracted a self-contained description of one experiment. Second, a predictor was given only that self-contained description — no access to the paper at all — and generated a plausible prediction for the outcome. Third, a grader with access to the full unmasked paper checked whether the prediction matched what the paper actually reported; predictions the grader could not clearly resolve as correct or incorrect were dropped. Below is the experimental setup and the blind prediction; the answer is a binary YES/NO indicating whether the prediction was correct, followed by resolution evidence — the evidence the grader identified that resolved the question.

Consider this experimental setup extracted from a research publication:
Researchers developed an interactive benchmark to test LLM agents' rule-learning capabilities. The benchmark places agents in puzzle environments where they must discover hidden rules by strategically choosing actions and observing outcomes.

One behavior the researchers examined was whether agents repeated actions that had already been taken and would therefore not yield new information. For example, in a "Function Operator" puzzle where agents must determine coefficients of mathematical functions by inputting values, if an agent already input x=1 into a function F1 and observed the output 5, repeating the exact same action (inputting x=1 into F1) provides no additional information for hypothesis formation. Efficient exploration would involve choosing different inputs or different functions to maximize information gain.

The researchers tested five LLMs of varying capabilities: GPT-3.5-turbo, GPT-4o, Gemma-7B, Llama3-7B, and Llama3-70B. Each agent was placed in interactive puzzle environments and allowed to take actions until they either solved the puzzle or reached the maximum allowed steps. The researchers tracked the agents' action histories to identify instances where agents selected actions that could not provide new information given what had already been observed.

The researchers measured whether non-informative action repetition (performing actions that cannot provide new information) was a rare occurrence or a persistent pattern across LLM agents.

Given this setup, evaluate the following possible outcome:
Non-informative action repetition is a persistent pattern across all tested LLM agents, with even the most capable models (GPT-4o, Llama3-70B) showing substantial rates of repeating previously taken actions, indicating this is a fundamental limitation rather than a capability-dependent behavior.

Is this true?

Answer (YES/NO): NO